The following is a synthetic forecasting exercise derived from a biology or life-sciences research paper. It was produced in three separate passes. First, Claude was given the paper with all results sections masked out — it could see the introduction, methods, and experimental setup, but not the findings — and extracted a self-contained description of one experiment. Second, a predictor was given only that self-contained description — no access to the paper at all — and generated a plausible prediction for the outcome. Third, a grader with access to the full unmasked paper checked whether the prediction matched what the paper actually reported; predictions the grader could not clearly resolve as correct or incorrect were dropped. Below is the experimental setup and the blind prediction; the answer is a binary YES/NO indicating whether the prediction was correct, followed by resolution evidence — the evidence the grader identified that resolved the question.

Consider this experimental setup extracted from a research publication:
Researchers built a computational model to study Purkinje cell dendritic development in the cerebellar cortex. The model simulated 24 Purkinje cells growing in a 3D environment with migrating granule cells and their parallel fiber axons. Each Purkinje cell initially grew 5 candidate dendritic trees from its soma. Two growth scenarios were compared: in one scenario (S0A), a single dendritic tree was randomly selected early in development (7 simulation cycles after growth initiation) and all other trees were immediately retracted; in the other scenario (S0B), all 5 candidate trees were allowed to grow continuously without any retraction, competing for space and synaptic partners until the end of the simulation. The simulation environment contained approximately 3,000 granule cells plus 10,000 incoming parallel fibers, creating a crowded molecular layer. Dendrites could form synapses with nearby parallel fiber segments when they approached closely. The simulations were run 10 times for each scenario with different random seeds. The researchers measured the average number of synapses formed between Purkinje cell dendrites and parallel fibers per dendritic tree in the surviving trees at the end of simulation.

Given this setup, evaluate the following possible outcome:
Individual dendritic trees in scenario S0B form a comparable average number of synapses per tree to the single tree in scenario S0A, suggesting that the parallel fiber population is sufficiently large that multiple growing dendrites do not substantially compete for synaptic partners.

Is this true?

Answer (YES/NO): NO